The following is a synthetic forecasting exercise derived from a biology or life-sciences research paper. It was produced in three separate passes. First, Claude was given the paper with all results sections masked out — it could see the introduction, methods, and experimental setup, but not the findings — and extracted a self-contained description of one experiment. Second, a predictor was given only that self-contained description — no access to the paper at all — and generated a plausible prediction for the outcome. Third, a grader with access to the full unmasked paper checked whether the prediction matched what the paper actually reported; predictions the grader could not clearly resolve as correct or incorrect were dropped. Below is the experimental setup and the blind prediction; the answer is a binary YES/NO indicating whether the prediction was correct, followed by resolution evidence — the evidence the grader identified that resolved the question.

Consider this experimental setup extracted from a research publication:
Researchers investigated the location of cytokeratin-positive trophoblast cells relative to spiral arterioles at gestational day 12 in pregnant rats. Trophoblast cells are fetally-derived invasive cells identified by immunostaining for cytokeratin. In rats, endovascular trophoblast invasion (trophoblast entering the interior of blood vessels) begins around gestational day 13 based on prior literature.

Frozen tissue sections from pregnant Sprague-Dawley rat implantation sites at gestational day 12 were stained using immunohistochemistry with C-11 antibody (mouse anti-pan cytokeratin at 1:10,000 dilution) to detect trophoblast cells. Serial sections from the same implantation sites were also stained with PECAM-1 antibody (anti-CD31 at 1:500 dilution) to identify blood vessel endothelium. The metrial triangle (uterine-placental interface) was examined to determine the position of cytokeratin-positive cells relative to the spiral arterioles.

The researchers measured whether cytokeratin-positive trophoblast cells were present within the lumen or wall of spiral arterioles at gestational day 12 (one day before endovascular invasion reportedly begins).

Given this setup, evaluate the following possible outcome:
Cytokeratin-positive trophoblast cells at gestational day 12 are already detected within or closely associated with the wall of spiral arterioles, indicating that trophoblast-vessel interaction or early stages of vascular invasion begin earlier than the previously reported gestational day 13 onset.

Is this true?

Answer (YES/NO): NO